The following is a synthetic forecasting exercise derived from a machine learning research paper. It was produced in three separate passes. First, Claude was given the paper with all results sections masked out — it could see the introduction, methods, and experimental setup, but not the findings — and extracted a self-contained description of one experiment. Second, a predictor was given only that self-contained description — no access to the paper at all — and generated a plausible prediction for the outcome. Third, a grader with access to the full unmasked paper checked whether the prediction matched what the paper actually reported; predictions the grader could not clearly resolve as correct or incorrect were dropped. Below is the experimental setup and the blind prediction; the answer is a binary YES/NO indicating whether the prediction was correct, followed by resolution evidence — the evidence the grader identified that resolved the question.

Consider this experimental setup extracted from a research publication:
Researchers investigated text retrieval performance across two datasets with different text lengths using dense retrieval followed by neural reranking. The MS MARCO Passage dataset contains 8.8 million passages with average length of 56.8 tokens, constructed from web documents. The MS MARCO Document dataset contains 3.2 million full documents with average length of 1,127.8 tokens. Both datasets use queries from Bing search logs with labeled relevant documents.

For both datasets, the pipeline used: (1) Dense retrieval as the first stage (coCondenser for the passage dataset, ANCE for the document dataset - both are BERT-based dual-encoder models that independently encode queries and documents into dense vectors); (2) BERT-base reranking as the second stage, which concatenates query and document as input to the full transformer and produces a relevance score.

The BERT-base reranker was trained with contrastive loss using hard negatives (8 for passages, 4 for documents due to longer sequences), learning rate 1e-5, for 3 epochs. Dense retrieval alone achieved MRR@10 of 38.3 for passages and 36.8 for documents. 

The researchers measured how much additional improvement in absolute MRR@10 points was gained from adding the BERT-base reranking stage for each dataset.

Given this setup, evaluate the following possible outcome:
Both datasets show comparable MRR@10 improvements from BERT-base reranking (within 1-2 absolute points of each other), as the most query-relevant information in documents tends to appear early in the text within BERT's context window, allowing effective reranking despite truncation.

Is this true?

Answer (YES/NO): NO